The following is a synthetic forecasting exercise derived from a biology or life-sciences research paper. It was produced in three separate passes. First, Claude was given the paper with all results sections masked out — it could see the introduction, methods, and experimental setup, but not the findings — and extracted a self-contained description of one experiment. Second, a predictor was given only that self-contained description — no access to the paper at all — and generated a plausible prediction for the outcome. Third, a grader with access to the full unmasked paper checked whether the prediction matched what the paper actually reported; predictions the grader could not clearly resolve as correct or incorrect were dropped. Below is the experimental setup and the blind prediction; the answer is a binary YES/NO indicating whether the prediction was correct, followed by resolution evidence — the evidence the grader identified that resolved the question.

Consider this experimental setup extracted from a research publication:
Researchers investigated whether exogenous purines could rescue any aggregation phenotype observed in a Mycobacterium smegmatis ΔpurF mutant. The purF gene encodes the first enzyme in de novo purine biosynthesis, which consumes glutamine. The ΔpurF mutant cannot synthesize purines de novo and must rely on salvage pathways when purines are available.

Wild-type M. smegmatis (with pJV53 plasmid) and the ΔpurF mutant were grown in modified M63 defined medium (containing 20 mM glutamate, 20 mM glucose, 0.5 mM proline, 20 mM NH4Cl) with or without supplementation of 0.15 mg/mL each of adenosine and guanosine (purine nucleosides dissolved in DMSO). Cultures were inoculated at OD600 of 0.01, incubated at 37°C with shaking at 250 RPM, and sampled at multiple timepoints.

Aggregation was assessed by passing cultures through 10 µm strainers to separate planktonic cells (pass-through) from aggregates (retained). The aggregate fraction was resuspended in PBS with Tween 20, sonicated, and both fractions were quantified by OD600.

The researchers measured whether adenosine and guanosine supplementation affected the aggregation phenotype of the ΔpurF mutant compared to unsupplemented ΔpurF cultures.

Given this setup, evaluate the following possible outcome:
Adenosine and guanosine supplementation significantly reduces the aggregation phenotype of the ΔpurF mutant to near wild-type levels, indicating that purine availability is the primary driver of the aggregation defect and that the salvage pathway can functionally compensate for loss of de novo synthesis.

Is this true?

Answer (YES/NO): NO